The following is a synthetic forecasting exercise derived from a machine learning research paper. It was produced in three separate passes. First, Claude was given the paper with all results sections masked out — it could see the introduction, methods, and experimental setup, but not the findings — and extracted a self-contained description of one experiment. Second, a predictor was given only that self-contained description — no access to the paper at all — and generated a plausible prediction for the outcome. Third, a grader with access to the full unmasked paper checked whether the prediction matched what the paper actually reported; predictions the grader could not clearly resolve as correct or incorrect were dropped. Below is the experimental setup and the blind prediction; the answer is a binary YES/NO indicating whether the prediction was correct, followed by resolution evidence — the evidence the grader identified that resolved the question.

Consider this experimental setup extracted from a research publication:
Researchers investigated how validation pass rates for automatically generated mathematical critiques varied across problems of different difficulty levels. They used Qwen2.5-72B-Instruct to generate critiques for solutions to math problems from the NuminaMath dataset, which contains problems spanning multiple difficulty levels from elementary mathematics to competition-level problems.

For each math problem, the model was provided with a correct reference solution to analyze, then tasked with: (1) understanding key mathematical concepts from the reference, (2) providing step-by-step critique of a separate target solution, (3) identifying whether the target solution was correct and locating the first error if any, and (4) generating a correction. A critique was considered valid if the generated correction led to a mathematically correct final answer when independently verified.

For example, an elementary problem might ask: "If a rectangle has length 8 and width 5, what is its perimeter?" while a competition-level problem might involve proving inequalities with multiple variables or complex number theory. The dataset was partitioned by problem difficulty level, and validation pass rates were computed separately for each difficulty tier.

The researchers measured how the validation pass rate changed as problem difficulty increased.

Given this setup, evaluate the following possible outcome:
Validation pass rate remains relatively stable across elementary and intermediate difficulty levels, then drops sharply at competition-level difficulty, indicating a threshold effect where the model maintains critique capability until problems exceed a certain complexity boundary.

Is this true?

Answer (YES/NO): NO